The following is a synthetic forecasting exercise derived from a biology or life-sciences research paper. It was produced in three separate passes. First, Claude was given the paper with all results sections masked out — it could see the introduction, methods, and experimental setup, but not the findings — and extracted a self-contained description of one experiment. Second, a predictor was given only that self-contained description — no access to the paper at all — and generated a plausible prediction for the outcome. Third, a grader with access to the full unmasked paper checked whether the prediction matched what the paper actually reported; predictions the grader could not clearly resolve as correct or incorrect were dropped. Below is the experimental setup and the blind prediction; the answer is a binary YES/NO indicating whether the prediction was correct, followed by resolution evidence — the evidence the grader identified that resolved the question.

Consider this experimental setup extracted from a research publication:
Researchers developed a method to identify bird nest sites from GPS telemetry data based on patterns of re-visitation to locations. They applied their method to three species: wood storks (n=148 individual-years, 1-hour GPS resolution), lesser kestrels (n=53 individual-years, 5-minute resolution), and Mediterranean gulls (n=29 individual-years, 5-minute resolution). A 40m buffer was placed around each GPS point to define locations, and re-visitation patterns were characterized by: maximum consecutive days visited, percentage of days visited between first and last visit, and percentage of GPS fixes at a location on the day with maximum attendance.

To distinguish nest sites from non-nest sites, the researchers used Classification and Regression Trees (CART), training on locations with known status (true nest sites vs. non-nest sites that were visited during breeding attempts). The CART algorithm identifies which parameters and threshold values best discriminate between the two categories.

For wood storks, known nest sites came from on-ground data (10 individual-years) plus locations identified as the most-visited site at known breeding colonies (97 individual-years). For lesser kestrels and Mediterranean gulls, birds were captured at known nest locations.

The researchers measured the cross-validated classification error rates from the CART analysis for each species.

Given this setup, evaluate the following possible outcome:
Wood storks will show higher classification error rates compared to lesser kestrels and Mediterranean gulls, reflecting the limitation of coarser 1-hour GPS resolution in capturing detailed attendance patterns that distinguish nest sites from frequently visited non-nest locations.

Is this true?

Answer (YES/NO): NO